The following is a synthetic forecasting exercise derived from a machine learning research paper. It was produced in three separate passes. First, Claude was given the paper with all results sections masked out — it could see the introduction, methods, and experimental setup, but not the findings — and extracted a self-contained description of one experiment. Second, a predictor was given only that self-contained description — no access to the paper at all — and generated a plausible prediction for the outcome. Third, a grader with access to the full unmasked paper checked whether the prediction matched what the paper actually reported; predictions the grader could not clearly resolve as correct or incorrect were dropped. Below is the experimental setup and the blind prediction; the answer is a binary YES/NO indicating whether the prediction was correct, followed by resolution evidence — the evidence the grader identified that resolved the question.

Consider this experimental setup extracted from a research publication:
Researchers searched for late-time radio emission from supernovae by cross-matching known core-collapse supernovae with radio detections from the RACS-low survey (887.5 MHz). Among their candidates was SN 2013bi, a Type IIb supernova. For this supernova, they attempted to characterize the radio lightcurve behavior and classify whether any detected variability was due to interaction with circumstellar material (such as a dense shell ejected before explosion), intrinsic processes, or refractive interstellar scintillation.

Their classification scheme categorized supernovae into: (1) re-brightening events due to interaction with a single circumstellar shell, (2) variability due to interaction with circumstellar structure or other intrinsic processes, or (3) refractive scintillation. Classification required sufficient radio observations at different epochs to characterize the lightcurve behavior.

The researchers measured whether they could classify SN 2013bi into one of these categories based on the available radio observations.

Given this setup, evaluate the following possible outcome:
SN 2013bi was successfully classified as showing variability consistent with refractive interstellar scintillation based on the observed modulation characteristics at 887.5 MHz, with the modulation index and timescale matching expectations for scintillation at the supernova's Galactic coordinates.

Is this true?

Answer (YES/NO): NO